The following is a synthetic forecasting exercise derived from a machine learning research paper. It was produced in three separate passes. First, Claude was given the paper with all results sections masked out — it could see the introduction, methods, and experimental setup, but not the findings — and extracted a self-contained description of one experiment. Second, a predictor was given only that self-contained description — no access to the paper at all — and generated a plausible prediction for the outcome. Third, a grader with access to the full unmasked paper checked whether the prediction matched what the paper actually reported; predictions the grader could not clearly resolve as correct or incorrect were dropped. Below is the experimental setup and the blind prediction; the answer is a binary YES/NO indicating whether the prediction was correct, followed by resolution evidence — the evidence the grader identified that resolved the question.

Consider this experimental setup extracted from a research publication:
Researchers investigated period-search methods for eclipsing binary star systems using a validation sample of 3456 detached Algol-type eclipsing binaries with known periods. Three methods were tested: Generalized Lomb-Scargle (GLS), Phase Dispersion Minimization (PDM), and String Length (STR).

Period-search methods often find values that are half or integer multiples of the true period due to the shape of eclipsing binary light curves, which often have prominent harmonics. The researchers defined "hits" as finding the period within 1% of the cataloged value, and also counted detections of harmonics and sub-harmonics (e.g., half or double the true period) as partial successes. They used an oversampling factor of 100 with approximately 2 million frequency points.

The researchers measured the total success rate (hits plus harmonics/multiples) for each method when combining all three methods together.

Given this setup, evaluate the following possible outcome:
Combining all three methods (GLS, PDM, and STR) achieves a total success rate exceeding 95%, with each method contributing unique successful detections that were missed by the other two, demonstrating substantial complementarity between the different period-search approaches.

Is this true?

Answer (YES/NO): YES